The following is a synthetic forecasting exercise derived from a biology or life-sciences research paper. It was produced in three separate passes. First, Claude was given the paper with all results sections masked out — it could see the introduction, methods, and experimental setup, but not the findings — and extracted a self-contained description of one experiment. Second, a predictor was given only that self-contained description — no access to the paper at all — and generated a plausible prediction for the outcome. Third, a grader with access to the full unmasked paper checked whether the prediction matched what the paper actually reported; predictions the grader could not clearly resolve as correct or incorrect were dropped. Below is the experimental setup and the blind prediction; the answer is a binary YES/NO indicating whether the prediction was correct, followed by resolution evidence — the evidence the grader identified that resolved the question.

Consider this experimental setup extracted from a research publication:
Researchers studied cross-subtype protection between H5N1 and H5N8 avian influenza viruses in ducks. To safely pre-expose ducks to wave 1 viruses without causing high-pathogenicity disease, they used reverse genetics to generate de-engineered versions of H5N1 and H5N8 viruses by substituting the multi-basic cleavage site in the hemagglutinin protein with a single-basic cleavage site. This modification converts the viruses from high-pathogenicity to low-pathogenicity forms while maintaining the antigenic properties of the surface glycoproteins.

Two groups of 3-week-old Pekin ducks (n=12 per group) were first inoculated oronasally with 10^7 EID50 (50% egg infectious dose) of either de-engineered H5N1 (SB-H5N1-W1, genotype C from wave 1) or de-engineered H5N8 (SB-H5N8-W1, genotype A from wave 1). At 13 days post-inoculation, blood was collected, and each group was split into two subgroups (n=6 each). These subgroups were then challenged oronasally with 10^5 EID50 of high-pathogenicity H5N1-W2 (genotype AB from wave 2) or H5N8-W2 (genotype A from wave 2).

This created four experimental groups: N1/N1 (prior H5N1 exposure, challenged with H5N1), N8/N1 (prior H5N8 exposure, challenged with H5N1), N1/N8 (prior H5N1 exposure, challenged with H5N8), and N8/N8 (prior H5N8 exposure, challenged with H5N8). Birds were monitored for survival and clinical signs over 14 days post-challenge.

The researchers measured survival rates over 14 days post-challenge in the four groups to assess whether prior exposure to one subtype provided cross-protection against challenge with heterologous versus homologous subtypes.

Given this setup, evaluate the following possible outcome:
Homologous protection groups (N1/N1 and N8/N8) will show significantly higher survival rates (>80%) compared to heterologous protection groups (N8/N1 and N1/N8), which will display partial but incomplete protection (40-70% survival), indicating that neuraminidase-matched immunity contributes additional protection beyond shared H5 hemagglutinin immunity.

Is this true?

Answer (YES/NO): NO